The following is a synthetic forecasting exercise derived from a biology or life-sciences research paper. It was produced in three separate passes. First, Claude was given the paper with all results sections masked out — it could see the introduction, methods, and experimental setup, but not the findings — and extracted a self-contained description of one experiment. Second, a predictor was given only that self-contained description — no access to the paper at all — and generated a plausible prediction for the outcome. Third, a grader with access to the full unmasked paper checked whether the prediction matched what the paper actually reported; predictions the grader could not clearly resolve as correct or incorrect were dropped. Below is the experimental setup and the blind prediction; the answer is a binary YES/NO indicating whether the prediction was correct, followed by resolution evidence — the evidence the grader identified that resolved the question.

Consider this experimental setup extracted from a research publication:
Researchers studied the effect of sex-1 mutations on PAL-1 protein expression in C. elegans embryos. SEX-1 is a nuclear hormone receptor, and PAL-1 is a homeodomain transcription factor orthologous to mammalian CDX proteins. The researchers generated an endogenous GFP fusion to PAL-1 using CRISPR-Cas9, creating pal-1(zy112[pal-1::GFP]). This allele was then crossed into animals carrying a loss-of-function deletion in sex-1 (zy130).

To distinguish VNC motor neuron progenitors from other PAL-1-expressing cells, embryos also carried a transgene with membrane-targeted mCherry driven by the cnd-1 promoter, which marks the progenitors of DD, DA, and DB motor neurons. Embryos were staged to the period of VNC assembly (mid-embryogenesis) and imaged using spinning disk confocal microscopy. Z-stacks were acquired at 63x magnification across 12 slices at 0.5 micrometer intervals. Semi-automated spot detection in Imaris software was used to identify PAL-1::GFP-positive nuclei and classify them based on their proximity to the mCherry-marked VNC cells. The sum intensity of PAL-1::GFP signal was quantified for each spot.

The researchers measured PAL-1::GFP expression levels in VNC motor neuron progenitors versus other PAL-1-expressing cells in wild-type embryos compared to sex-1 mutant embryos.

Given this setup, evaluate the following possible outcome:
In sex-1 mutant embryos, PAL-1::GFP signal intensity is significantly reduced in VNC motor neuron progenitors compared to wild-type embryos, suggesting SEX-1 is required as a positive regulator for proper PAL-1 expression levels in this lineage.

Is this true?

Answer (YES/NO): YES